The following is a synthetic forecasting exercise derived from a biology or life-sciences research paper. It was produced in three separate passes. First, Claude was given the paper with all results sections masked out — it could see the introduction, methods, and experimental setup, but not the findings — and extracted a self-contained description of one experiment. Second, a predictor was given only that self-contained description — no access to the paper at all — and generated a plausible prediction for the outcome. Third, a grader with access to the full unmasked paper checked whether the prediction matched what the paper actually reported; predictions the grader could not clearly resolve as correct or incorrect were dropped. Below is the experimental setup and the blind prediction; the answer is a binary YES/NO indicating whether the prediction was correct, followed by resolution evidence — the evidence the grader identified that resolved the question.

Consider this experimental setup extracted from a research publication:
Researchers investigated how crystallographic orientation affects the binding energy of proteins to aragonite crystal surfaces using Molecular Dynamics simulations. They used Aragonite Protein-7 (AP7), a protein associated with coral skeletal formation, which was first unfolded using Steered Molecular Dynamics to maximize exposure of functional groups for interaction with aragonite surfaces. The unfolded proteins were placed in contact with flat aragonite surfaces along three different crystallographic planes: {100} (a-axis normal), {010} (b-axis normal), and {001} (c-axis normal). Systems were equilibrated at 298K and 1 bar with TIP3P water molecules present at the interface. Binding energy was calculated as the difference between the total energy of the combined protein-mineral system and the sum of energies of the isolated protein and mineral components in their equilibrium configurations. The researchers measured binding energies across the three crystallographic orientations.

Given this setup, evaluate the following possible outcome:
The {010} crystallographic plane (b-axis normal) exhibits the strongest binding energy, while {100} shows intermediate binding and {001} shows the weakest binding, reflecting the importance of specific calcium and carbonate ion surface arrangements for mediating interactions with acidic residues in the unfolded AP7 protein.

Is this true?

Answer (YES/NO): NO